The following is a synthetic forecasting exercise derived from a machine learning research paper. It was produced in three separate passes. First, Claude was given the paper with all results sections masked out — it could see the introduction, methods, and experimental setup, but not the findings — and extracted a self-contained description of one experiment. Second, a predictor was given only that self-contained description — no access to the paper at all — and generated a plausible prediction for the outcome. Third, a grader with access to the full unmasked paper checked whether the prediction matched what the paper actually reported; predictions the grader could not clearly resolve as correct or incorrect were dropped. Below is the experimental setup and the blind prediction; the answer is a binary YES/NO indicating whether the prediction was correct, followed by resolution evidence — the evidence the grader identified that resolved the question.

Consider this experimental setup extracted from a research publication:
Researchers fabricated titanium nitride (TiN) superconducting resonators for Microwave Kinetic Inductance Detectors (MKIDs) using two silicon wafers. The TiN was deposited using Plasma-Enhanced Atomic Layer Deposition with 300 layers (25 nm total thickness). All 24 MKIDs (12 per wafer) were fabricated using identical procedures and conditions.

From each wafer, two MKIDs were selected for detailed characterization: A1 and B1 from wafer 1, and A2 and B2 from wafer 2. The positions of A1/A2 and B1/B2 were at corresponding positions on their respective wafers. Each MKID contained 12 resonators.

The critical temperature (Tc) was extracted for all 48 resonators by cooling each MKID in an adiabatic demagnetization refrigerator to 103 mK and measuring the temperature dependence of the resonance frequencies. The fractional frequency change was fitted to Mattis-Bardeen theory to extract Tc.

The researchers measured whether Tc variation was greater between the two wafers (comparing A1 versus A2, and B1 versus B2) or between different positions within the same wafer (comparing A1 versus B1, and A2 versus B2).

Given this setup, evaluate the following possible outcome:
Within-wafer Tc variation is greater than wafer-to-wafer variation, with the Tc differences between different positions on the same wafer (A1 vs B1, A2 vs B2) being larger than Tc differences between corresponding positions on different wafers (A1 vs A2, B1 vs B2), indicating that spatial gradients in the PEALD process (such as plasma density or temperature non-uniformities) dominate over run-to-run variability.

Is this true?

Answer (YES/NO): NO